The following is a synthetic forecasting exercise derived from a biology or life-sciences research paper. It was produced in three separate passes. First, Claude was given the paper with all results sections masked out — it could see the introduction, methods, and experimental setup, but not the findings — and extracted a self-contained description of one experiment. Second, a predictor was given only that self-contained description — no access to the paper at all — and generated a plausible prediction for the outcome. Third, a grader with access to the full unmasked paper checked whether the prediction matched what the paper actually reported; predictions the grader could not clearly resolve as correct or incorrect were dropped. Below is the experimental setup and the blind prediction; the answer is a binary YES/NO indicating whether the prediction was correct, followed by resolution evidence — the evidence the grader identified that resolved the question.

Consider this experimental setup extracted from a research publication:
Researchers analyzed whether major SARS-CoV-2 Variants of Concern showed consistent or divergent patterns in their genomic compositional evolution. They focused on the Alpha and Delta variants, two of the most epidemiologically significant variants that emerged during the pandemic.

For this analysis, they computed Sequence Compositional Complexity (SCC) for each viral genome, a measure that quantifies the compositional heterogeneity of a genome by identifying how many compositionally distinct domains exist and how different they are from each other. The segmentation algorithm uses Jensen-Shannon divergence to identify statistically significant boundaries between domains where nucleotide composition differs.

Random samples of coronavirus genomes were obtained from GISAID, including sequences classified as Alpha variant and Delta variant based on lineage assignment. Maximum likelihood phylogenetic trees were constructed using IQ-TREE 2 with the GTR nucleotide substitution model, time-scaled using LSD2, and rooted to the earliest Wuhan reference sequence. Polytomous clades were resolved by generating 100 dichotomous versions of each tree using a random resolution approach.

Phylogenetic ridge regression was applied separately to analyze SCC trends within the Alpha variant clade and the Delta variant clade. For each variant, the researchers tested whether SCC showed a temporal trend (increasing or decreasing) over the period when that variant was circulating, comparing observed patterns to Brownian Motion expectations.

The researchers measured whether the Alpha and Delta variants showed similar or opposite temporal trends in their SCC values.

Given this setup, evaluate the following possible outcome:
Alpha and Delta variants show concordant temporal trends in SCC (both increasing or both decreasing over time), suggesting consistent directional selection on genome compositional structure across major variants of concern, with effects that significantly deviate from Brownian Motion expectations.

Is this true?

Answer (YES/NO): YES